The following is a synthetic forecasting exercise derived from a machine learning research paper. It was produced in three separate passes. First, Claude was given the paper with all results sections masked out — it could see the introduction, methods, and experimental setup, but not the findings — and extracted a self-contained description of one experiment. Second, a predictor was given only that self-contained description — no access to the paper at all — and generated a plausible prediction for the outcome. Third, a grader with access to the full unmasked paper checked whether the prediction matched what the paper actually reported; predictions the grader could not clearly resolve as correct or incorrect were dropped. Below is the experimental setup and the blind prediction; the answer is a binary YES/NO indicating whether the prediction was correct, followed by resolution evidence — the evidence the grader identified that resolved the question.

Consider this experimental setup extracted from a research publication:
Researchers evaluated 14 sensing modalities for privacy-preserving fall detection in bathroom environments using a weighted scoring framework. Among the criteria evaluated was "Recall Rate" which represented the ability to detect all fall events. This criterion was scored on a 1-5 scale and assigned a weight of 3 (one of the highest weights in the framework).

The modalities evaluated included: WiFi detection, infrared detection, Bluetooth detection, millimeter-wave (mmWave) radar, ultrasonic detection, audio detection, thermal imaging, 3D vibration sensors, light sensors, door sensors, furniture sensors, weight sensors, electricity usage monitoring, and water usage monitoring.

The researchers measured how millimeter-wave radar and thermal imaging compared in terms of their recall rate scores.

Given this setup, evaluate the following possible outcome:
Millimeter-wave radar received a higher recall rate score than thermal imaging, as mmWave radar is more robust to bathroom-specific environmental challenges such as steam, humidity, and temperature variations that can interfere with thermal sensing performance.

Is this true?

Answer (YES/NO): NO